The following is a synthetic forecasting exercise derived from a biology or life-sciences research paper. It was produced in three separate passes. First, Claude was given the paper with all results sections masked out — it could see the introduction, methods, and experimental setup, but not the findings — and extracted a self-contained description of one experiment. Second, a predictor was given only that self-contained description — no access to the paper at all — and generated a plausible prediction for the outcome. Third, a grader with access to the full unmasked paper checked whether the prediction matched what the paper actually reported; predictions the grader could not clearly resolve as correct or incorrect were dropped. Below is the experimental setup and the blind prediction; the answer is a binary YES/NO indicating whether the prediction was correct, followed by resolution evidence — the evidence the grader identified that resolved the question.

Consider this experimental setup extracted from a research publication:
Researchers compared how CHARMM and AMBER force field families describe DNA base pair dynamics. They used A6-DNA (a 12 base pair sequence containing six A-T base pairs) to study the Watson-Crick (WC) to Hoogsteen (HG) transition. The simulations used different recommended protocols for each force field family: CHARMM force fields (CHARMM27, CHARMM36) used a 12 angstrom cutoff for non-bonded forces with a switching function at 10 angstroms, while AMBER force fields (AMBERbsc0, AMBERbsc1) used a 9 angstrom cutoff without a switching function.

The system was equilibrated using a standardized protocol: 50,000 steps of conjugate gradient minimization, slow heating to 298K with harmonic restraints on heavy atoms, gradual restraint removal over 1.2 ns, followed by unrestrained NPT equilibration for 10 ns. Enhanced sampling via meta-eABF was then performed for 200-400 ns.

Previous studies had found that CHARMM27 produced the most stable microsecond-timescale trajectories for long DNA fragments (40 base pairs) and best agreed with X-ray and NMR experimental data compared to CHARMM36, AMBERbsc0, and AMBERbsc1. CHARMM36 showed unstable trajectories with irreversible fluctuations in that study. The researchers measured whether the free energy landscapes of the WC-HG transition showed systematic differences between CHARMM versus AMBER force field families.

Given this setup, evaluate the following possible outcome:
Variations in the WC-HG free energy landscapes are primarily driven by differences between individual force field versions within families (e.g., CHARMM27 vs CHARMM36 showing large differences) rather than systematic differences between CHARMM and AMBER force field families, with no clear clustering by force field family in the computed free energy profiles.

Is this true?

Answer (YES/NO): NO